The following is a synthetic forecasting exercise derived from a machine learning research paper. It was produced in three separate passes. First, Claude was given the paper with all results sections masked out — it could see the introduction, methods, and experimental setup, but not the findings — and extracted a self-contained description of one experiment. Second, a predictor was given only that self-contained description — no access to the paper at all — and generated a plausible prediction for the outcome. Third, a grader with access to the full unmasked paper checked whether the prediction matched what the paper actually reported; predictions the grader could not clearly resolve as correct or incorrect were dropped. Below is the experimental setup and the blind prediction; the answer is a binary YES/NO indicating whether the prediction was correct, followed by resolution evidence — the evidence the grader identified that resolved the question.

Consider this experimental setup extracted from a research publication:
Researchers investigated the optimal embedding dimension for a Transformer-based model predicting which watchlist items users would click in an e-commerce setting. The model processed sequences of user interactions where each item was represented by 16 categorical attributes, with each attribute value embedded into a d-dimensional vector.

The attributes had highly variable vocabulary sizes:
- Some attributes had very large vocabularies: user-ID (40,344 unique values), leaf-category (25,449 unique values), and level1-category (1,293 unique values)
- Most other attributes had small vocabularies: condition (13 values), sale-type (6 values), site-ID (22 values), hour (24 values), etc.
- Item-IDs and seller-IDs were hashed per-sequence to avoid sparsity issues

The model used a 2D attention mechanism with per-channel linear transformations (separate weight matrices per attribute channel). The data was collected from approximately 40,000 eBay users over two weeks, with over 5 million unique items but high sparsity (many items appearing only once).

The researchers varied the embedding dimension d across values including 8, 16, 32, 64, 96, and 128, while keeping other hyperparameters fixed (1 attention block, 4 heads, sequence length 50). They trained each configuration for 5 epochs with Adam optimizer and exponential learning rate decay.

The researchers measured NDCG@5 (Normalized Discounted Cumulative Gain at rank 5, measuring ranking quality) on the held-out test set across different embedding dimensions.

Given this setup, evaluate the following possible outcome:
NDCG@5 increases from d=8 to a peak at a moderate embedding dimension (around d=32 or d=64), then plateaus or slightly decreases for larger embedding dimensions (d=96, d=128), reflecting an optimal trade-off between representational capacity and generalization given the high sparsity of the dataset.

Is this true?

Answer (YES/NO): YES